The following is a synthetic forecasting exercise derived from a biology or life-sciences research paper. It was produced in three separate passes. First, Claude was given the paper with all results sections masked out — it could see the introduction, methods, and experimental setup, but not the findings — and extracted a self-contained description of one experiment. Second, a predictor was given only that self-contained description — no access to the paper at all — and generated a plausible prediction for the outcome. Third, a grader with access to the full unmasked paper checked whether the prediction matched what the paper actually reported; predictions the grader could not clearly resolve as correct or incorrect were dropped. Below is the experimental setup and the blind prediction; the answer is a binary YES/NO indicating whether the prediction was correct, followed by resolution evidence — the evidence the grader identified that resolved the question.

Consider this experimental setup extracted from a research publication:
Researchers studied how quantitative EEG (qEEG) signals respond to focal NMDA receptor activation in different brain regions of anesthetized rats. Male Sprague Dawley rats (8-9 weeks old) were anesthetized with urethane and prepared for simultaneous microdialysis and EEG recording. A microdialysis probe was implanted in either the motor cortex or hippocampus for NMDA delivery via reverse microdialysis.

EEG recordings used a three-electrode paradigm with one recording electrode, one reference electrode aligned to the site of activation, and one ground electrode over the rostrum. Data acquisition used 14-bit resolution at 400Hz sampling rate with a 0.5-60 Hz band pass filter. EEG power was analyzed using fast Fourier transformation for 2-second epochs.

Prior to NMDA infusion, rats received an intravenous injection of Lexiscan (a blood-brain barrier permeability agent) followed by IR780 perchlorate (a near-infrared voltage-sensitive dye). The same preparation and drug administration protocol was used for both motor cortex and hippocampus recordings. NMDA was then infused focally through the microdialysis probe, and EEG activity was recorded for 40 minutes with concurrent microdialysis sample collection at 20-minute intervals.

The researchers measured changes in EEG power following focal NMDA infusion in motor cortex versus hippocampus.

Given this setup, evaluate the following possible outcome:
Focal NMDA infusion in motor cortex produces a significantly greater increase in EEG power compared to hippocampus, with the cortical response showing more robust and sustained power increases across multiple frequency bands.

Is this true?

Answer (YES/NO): NO